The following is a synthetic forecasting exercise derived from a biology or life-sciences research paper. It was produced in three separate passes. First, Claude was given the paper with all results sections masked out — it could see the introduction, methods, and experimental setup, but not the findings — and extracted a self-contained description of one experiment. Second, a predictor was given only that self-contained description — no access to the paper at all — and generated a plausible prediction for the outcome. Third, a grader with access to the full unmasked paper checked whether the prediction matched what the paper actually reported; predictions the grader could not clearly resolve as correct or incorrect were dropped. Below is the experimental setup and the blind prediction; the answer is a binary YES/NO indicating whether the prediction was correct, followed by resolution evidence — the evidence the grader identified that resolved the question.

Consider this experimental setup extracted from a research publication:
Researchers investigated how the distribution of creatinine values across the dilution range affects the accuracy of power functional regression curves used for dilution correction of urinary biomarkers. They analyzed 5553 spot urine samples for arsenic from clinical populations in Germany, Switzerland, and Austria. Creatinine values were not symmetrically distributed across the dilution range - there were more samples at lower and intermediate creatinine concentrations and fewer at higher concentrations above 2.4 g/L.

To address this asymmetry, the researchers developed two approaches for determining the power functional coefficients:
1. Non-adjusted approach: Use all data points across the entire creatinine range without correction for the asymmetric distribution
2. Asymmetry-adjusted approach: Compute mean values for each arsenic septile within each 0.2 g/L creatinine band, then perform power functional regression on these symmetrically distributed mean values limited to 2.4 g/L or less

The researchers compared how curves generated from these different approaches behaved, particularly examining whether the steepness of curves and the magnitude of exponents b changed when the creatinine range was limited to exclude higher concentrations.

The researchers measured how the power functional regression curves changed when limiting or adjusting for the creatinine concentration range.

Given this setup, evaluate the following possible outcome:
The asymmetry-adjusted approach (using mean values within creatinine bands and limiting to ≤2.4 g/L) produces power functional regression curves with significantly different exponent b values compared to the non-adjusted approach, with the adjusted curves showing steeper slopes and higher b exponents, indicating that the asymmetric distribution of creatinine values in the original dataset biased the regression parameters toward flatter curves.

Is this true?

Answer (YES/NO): NO